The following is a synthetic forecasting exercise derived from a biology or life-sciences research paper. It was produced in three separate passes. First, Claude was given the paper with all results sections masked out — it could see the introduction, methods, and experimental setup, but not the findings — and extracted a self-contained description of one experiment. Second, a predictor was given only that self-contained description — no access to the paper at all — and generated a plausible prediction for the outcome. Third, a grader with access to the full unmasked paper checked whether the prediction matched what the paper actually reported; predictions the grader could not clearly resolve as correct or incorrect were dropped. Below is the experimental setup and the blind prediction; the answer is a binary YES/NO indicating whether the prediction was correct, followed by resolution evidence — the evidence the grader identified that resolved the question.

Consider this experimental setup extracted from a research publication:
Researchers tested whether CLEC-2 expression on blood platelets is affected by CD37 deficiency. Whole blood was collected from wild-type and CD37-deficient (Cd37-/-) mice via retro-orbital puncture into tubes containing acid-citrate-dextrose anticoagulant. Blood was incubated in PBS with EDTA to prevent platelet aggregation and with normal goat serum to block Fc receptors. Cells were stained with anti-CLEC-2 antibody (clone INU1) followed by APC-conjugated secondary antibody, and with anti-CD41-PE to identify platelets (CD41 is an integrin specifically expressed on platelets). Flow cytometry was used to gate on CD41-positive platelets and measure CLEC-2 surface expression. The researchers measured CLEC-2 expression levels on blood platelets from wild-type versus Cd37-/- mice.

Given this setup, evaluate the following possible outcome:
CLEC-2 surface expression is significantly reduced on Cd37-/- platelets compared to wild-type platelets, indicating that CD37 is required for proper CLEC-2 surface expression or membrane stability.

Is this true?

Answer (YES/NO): NO